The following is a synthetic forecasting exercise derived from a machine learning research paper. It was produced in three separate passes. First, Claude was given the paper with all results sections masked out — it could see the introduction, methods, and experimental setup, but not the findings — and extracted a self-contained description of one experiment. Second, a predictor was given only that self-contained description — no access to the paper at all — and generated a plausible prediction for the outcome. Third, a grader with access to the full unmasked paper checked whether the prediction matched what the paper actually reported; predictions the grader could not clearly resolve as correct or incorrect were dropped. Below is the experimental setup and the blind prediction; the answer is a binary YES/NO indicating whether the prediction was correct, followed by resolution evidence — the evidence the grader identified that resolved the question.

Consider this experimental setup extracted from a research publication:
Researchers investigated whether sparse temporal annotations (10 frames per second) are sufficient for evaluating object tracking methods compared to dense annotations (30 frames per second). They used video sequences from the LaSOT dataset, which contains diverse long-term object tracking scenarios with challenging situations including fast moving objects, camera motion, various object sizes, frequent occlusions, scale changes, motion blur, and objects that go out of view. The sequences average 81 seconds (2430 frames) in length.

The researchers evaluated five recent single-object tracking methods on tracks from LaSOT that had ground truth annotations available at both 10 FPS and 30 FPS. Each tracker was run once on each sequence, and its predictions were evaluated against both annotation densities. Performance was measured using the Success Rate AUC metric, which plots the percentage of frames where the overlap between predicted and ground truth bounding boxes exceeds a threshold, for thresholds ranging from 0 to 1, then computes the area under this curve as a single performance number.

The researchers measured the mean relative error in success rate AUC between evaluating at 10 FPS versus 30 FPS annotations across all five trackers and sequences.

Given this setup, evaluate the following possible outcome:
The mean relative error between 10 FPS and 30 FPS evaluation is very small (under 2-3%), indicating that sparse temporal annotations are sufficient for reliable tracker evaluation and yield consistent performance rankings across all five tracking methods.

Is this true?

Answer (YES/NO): YES